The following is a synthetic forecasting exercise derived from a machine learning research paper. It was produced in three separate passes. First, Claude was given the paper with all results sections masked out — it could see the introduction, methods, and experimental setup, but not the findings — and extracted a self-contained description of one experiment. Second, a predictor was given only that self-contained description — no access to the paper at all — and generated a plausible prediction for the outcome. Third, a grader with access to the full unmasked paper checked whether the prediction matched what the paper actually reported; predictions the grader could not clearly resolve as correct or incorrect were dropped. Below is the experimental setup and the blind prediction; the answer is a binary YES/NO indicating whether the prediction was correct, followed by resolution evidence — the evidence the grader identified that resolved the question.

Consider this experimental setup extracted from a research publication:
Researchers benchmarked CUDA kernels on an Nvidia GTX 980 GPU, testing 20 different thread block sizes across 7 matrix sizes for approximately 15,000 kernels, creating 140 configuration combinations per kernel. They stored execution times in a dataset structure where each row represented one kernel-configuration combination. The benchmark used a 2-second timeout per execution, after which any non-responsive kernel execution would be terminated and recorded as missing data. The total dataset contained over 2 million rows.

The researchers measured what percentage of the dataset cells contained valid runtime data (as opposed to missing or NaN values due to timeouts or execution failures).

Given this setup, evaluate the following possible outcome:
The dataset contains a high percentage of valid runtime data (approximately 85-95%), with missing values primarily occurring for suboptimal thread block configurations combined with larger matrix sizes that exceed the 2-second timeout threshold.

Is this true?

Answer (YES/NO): NO